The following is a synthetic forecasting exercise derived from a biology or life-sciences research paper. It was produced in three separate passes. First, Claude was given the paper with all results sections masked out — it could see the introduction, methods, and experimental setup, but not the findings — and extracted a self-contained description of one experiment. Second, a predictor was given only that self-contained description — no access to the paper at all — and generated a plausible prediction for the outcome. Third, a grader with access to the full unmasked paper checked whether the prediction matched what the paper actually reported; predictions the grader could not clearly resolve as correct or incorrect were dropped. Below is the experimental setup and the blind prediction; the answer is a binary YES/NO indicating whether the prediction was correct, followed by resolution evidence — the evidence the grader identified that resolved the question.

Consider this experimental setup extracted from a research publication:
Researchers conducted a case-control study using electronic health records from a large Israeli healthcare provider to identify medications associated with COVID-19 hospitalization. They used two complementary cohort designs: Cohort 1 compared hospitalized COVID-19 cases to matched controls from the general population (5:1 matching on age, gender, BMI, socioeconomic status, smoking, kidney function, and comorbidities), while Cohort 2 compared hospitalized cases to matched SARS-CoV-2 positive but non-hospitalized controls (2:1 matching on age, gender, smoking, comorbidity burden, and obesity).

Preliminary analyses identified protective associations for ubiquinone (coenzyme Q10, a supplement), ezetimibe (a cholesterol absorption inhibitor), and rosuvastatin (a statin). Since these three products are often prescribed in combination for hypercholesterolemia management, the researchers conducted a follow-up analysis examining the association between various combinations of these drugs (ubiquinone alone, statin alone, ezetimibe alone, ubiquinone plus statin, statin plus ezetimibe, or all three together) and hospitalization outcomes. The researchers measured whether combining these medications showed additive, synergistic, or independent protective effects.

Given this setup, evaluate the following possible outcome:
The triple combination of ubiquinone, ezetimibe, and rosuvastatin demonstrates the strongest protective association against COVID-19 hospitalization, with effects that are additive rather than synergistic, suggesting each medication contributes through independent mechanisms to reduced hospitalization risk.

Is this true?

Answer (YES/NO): NO